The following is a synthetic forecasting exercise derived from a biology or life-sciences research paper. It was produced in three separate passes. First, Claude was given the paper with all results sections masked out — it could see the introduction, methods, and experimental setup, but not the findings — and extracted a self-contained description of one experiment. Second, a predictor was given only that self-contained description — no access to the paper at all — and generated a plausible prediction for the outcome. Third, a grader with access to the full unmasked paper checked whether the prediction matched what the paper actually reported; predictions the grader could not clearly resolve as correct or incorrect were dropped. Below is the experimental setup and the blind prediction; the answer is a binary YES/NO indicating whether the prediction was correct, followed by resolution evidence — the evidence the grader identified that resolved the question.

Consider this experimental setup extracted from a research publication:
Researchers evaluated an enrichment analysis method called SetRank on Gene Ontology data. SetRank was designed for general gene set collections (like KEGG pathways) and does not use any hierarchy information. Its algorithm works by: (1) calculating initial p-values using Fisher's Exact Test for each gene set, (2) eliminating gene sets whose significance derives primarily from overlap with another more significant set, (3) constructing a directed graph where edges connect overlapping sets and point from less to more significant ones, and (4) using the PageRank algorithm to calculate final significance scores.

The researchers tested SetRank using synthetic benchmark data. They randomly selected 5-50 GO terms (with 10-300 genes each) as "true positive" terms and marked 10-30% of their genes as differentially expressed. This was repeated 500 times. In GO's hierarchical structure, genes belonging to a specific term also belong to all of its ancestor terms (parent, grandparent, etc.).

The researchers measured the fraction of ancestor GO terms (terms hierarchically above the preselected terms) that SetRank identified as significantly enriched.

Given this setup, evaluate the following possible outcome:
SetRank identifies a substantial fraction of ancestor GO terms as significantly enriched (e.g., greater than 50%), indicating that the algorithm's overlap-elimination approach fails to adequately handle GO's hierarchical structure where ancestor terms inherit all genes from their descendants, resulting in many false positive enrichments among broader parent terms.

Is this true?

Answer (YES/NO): NO